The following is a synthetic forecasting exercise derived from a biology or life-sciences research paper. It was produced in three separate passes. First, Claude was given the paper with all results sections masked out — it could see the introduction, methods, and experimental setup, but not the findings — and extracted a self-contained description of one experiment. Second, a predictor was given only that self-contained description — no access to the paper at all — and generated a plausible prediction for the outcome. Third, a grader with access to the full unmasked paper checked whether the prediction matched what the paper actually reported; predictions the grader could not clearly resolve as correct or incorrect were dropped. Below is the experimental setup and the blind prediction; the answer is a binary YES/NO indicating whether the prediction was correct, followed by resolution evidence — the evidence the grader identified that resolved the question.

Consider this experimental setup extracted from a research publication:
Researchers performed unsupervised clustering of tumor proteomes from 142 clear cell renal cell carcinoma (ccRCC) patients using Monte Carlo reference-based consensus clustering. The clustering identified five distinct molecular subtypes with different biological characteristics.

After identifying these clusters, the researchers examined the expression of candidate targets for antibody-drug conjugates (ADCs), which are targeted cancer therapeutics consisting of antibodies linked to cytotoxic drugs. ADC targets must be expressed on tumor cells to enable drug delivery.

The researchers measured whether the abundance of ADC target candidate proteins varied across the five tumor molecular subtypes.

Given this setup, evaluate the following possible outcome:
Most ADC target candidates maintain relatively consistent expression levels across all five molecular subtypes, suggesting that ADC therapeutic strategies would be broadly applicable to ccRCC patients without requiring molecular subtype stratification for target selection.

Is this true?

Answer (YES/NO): NO